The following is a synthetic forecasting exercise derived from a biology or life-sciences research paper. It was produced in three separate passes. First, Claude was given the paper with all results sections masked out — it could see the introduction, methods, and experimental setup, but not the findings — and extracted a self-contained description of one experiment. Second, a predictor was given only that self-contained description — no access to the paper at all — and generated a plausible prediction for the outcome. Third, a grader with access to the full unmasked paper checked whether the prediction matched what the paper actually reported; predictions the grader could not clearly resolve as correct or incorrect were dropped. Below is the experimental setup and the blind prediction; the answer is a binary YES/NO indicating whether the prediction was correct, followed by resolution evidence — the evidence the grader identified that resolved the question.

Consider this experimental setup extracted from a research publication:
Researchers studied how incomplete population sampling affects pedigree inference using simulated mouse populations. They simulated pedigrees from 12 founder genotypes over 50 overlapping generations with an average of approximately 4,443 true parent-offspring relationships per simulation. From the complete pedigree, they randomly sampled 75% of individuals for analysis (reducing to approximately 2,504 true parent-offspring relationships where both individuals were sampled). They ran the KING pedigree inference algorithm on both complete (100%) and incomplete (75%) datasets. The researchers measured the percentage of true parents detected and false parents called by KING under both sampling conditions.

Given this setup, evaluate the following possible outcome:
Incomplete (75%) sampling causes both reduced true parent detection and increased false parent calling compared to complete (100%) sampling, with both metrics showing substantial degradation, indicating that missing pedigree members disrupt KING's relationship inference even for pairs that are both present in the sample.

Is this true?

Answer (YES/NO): NO